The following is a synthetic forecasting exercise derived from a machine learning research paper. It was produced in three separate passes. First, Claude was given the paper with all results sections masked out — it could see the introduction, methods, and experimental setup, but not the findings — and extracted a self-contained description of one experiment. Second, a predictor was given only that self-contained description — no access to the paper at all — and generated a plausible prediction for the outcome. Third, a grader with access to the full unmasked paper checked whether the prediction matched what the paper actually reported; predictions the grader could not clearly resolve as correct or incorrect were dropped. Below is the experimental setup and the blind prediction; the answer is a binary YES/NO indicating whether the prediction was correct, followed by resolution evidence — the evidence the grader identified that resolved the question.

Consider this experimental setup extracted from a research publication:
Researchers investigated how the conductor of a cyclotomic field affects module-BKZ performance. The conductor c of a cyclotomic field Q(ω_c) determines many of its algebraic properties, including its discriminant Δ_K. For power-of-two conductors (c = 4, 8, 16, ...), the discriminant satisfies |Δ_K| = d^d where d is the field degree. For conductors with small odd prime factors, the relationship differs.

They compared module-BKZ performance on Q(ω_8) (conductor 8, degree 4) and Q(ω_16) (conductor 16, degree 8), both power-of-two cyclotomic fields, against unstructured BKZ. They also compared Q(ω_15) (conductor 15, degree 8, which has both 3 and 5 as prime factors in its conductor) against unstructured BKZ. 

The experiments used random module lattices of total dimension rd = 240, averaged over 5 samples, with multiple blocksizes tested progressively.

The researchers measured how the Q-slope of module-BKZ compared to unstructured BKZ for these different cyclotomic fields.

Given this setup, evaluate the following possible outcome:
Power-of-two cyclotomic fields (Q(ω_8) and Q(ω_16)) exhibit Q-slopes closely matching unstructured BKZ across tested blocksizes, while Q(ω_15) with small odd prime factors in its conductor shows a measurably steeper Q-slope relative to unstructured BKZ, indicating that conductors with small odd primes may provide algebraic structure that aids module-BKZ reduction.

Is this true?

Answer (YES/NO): NO